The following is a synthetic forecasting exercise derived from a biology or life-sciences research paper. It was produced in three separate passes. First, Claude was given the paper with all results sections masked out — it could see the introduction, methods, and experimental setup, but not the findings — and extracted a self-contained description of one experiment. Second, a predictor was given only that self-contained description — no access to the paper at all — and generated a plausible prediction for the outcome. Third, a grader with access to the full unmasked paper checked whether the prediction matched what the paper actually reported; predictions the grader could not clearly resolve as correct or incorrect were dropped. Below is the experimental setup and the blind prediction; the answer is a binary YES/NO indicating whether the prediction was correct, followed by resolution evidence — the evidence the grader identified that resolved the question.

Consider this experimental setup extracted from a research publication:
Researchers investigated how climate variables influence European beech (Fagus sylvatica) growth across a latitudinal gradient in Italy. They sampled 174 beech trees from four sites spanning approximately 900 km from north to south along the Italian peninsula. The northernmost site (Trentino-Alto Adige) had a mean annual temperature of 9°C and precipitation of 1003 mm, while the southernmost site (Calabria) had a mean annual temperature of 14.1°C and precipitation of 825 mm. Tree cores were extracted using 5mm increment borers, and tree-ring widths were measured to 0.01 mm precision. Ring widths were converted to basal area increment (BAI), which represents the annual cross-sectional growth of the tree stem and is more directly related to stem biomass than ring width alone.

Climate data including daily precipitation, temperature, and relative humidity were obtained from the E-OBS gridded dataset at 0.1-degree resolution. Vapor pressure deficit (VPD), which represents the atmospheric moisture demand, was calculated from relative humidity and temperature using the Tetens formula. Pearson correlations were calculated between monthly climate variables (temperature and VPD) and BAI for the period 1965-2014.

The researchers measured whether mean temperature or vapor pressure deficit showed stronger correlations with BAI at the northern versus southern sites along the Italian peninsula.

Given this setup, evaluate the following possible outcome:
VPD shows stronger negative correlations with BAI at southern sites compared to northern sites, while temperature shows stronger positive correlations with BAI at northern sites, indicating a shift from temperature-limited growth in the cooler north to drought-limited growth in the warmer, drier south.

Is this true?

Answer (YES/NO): YES